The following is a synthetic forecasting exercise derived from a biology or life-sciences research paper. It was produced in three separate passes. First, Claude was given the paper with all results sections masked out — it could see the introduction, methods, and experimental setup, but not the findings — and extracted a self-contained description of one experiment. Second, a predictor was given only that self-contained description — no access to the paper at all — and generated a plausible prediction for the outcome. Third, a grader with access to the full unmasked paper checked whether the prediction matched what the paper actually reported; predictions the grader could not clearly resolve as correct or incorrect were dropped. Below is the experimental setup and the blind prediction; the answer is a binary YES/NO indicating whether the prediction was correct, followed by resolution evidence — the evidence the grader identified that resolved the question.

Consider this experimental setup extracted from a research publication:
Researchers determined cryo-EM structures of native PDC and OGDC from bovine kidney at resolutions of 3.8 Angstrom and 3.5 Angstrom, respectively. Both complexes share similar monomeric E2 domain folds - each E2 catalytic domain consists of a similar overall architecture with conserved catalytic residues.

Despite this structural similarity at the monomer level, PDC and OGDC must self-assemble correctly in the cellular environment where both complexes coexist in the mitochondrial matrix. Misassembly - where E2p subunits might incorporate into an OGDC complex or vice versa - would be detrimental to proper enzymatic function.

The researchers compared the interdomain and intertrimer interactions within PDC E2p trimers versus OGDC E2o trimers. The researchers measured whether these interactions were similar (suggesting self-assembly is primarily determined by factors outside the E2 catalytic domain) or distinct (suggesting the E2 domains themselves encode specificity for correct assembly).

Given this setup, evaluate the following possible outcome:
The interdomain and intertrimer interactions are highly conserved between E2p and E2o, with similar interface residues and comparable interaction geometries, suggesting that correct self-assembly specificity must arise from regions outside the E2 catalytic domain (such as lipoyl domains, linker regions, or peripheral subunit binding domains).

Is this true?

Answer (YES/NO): NO